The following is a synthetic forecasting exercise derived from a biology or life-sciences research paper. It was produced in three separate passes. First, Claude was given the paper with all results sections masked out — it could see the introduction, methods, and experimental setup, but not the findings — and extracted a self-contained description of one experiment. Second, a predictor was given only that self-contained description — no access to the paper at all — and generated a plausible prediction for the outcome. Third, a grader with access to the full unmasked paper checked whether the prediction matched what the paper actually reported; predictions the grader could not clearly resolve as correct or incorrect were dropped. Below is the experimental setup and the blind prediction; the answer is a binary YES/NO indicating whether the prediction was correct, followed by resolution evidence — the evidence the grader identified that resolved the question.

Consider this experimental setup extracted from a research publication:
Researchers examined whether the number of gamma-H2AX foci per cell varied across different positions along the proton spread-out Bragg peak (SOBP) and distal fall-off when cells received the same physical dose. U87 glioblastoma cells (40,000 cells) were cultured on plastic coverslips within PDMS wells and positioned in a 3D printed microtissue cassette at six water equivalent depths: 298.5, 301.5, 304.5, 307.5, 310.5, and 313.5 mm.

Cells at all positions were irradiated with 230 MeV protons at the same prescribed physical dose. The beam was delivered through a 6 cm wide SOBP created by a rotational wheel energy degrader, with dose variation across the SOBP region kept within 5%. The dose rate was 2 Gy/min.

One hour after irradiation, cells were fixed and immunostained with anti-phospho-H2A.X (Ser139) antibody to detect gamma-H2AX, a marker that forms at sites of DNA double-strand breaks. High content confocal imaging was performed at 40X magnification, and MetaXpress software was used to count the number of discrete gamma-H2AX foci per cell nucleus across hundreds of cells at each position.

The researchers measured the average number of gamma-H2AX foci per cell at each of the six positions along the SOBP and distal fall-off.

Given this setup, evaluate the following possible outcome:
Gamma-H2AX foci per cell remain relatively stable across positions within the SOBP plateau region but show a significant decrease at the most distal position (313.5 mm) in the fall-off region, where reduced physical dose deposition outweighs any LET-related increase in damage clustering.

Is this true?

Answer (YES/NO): NO